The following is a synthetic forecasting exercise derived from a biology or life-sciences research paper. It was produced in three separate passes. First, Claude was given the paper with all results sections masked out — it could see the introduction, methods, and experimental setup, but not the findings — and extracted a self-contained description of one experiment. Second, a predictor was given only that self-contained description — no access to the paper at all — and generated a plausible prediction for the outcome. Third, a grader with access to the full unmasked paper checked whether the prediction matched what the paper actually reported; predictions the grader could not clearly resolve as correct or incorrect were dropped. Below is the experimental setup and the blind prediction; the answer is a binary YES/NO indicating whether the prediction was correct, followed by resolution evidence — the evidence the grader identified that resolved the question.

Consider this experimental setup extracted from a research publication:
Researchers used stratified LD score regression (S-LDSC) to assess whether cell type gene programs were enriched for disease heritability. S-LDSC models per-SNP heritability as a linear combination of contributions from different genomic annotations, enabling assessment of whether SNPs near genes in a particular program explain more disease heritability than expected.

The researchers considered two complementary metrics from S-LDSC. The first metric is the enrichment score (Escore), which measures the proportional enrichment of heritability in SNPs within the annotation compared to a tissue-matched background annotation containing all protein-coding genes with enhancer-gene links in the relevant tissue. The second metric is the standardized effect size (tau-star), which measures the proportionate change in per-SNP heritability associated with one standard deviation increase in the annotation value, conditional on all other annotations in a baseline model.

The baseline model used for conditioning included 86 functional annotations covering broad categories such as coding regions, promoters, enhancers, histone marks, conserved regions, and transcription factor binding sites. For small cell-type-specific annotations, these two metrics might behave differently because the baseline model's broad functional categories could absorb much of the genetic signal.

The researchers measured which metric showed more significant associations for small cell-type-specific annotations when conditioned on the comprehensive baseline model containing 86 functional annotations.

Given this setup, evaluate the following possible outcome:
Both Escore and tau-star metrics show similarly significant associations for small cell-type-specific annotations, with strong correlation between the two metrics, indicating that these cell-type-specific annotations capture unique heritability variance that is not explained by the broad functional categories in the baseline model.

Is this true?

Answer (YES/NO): NO